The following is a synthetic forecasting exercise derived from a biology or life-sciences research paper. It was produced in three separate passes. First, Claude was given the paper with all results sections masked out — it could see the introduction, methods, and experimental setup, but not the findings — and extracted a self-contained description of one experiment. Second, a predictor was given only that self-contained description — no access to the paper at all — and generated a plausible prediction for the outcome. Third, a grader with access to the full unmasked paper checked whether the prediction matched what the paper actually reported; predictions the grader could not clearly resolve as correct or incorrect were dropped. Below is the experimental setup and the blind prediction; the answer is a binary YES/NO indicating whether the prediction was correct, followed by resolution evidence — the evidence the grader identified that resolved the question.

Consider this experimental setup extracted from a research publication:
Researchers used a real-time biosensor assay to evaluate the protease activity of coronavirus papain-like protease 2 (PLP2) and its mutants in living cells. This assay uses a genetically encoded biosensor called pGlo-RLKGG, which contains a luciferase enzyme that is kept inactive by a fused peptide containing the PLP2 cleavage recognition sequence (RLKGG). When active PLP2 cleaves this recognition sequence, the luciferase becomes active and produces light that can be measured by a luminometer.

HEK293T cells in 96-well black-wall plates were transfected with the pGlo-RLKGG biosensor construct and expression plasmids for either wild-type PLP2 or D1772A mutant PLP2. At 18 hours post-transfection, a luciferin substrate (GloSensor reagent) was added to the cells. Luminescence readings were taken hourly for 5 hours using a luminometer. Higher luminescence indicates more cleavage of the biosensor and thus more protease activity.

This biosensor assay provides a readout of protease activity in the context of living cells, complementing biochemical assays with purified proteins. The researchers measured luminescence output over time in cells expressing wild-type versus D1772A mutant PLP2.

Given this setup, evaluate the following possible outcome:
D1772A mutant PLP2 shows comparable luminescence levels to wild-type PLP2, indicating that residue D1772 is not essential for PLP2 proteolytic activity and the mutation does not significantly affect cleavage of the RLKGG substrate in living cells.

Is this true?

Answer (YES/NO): YES